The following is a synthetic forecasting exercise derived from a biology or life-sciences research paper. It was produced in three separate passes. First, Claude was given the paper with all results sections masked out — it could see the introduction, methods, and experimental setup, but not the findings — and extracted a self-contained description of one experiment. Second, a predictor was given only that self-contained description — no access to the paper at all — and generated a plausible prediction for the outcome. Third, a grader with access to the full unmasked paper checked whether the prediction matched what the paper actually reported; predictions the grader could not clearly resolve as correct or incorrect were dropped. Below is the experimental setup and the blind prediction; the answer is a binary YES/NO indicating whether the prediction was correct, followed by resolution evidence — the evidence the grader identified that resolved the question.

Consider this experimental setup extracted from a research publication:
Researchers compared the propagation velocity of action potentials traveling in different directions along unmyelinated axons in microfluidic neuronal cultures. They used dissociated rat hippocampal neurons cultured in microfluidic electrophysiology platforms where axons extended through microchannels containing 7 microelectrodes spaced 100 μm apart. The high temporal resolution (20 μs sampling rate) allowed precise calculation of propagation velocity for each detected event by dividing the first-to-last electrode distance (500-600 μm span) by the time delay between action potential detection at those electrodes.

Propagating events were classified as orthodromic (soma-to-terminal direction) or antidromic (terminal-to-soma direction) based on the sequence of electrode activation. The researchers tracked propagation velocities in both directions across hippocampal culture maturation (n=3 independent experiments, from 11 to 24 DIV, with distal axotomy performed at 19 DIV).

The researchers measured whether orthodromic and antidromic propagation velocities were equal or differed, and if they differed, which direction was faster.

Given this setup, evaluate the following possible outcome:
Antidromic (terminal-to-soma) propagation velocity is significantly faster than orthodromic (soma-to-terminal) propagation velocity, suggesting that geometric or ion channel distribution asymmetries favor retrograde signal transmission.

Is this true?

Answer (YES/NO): NO